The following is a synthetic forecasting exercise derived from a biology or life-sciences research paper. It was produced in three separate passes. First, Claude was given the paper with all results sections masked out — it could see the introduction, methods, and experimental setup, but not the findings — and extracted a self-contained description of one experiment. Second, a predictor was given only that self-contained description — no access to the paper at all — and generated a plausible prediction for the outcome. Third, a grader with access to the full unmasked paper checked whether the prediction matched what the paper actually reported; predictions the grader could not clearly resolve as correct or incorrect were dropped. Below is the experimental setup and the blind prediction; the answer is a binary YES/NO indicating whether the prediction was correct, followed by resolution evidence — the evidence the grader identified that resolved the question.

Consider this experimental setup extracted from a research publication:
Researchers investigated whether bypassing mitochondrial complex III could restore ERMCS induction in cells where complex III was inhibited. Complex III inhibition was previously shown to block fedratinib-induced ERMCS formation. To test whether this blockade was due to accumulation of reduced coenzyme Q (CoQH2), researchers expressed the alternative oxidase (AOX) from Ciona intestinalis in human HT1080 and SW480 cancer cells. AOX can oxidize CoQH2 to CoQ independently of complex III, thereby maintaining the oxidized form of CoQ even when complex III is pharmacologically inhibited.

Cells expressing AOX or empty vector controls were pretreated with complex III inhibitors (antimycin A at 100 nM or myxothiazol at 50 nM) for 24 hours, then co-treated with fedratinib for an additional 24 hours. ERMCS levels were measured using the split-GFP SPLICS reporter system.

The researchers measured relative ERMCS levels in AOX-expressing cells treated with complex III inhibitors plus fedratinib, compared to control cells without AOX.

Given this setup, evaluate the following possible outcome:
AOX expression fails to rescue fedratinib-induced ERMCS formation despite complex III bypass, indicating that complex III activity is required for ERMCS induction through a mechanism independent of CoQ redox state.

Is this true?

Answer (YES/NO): NO